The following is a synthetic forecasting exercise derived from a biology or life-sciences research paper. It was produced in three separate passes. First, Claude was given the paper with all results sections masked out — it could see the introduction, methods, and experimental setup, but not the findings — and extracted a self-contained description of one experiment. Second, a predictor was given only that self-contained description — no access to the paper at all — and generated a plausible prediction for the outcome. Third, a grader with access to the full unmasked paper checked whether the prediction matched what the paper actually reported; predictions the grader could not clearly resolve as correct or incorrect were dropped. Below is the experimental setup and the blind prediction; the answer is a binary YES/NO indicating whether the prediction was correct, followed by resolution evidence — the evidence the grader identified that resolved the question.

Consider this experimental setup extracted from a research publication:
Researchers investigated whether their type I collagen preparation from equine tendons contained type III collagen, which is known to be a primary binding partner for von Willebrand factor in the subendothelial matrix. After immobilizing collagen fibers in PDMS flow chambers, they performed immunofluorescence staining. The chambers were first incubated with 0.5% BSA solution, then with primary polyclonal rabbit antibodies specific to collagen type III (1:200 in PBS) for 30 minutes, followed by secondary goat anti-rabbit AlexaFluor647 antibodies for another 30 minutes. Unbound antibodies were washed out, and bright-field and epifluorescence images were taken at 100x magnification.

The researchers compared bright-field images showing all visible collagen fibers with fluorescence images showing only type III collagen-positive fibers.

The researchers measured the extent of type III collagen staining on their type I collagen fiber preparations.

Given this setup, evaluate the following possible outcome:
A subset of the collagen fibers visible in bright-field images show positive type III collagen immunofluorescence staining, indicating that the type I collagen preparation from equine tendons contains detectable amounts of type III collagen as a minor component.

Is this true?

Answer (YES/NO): YES